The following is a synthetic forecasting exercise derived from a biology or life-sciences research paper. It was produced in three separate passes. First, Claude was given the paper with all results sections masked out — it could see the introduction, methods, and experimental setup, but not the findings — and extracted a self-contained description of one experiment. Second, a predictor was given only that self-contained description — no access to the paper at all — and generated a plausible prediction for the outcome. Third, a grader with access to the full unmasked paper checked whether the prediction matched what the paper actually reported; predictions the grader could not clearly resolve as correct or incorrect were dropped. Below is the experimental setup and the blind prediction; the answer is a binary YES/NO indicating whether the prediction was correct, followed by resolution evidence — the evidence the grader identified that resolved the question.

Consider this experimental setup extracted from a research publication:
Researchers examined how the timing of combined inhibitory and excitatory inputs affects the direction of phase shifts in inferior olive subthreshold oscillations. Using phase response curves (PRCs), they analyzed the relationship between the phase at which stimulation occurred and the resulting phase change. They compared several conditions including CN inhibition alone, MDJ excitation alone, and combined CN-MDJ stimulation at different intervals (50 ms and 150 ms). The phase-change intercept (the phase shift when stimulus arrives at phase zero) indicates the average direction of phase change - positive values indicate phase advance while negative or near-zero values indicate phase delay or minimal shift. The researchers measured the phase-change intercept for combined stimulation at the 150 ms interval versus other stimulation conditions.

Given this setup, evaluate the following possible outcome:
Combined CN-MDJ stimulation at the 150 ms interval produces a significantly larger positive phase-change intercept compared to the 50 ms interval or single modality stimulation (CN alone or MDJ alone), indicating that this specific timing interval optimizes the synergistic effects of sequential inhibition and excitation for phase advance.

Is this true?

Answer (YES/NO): YES